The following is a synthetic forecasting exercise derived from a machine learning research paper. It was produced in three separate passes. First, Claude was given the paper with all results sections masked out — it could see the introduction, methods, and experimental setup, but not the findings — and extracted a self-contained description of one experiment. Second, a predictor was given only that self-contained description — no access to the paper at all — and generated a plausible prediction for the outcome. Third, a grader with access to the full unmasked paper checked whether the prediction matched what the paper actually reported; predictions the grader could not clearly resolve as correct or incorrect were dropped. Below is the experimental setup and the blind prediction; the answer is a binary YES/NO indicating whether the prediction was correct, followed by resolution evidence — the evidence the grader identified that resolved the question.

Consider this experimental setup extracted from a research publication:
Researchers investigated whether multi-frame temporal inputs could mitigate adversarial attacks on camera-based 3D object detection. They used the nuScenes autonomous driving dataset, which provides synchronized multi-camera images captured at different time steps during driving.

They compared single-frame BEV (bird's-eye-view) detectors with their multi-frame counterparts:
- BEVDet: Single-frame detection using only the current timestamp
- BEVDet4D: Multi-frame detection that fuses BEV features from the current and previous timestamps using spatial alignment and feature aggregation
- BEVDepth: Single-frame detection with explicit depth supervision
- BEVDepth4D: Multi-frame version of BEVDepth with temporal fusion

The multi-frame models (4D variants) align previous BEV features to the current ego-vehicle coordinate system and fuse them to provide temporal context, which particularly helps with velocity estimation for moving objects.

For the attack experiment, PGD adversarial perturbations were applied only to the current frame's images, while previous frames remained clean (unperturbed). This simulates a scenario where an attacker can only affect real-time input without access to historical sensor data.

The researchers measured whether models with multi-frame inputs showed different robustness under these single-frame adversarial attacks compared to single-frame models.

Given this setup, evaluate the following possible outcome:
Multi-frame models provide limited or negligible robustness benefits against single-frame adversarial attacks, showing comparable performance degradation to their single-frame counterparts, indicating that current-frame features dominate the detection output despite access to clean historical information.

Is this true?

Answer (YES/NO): NO